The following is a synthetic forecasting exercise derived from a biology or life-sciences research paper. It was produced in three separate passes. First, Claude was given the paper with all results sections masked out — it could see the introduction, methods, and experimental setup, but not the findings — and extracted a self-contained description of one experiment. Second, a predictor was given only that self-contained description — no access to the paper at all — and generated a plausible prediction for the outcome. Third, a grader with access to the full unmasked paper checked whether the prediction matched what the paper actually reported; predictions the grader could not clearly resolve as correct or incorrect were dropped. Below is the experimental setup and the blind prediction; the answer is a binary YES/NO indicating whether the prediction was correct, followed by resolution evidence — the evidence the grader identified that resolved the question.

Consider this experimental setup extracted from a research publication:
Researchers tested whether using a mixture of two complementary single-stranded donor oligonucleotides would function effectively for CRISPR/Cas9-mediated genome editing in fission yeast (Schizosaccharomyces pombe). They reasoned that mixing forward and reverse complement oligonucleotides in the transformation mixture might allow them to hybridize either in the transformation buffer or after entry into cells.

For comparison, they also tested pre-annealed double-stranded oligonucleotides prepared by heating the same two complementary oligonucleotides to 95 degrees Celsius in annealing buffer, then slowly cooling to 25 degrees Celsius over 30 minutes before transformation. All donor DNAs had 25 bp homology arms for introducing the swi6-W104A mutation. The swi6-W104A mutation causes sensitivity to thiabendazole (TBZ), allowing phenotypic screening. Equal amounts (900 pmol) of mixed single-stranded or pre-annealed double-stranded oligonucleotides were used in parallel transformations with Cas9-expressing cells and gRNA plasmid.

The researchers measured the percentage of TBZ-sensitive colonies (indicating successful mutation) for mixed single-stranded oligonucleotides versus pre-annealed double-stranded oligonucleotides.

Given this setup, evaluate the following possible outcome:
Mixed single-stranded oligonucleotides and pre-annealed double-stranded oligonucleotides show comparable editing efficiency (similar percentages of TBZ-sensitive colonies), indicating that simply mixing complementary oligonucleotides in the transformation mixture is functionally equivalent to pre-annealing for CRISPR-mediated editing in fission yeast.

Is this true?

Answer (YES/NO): NO